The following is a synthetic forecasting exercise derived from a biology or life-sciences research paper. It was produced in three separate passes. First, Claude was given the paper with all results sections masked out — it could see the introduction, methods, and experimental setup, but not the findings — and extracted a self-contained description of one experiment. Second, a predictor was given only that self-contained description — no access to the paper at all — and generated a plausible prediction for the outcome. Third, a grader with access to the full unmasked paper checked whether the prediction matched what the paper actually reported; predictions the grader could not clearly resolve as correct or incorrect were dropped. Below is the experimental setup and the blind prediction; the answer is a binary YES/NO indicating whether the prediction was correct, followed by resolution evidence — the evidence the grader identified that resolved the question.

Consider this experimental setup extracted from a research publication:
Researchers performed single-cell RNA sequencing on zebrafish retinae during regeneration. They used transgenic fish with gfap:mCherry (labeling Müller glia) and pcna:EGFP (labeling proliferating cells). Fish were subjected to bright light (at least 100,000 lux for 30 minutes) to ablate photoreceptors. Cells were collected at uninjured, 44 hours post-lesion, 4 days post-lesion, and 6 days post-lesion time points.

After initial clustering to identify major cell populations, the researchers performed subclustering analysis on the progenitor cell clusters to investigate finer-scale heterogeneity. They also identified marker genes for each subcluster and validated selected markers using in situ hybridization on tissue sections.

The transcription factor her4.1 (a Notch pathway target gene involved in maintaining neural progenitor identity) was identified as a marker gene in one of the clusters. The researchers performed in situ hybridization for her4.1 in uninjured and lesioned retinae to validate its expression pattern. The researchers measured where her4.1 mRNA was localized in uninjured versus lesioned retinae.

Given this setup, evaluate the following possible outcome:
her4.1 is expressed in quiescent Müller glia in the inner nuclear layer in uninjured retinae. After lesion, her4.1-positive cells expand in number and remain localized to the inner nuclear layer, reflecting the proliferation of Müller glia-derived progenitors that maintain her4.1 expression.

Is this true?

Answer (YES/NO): NO